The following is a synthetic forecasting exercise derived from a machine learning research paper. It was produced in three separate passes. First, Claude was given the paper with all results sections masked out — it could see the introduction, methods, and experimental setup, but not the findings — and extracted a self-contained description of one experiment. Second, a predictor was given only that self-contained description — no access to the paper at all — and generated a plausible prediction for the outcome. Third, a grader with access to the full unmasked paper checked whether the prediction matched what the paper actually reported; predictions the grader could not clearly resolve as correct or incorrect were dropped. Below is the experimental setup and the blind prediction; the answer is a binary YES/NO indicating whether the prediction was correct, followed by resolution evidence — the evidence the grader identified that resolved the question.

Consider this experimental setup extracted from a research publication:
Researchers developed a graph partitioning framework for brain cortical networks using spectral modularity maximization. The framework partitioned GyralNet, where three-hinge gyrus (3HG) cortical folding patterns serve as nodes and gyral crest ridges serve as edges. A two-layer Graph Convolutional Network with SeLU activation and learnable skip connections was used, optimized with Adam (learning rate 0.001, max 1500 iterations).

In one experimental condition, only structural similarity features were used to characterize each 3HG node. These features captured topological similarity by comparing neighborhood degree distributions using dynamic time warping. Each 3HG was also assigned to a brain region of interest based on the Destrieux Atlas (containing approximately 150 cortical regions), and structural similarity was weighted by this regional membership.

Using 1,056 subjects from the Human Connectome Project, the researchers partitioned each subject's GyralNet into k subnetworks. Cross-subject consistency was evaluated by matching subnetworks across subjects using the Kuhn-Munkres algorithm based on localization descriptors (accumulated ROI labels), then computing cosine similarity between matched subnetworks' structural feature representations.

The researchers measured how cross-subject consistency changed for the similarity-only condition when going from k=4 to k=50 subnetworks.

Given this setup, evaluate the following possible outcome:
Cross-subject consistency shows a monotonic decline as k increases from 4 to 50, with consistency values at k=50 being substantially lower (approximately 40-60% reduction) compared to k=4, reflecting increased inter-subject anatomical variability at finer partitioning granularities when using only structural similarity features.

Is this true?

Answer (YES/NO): NO